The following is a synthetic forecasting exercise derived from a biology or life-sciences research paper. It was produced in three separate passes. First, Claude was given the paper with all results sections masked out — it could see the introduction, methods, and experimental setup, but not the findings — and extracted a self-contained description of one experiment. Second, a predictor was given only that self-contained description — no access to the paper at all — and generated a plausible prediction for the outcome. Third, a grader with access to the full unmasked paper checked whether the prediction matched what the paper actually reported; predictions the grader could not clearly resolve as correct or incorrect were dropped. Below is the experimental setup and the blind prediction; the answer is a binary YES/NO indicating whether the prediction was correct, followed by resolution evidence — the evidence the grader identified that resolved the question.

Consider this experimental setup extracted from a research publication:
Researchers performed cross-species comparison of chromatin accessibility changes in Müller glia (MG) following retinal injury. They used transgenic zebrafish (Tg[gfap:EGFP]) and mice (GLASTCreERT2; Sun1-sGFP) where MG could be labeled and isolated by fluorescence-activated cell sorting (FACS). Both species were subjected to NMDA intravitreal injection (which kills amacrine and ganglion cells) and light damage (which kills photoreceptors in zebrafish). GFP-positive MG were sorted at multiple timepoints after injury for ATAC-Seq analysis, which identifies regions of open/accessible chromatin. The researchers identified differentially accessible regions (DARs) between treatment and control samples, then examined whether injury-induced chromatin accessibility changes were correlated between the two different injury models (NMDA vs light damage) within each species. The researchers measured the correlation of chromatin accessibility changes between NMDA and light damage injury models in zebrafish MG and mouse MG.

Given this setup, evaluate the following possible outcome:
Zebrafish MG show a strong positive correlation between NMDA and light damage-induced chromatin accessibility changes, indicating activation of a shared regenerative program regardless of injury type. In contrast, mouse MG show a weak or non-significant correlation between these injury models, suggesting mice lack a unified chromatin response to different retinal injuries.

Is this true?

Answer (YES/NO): NO